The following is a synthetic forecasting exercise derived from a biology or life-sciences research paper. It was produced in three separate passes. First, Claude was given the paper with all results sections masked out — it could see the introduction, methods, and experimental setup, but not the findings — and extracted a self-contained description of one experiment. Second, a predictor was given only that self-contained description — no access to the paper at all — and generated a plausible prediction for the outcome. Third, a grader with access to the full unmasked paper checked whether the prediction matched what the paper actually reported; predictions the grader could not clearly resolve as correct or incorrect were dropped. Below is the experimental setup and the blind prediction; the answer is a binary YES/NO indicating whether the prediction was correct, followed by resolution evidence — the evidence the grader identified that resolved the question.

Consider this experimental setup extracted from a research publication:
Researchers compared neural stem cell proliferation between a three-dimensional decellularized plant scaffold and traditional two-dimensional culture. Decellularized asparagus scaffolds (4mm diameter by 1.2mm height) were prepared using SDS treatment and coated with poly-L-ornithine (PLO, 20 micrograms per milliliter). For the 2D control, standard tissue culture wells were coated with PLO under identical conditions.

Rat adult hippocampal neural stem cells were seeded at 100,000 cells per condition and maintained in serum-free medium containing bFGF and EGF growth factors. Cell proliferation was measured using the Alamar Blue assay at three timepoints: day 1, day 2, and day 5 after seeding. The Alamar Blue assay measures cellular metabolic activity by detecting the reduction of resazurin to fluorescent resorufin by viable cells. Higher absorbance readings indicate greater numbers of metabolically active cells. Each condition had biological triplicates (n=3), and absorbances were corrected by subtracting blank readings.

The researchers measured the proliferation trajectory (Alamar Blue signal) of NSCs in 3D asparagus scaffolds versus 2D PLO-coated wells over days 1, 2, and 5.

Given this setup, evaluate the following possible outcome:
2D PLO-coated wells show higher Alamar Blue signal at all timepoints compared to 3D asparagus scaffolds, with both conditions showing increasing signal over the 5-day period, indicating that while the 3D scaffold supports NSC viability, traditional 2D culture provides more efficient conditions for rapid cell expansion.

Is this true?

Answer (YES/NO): YES